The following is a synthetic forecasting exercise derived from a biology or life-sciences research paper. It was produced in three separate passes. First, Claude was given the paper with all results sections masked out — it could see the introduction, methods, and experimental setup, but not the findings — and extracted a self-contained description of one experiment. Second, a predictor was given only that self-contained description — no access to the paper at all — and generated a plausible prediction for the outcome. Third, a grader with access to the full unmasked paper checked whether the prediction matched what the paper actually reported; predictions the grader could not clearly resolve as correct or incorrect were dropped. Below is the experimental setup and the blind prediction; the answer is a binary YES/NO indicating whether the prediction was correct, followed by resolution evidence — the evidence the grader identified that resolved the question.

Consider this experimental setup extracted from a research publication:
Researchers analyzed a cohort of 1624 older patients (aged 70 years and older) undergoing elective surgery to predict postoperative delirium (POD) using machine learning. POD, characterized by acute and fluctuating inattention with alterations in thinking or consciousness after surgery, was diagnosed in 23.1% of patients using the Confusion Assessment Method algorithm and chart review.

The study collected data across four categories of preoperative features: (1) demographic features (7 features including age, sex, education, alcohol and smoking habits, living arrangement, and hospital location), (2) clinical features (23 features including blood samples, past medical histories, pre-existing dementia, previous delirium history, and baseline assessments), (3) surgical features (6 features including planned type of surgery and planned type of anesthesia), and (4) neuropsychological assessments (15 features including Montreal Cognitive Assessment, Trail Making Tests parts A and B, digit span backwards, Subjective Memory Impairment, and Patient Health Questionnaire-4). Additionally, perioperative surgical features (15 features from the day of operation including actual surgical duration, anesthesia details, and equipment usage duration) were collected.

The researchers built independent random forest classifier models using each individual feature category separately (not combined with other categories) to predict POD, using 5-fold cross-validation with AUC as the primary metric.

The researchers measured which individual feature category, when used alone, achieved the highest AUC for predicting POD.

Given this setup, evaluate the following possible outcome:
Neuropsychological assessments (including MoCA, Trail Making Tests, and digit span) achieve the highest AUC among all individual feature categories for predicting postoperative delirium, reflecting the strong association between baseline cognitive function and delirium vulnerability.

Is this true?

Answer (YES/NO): NO